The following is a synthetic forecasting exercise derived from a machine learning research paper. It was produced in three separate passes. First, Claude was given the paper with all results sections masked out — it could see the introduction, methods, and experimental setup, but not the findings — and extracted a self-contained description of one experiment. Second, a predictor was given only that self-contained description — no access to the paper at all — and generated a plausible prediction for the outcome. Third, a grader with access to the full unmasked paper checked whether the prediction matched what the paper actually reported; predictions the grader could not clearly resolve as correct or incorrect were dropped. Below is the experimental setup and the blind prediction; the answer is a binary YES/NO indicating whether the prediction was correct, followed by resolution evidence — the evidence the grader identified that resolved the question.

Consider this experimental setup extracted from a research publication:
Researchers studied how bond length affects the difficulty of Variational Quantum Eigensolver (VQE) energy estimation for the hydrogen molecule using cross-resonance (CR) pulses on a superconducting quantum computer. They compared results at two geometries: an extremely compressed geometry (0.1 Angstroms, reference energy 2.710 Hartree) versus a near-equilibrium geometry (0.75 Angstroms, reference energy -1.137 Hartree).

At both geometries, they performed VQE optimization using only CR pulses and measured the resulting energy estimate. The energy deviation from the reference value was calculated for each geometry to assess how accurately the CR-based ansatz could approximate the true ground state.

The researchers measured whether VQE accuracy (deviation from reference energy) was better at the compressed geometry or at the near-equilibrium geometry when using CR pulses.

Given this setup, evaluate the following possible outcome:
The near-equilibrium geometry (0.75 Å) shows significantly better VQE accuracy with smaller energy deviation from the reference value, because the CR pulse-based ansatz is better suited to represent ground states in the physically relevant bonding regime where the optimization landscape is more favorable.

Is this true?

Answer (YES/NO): YES